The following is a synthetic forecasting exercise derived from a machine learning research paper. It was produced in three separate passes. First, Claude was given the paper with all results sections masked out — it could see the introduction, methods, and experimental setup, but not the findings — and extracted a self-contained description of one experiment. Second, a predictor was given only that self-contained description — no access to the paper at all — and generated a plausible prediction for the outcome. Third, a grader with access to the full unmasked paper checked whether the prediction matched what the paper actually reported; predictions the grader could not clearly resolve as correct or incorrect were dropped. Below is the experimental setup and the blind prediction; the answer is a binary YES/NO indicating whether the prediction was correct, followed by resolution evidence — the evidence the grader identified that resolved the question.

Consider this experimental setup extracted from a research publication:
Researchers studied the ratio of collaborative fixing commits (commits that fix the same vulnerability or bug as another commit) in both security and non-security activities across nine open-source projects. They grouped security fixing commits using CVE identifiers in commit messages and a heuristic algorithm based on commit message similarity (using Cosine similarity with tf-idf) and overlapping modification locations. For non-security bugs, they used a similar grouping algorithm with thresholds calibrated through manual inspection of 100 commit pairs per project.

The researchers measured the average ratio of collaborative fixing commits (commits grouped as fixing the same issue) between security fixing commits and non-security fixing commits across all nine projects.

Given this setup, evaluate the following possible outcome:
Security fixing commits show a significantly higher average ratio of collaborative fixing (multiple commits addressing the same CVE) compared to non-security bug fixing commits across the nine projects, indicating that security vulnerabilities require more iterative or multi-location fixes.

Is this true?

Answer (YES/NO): NO